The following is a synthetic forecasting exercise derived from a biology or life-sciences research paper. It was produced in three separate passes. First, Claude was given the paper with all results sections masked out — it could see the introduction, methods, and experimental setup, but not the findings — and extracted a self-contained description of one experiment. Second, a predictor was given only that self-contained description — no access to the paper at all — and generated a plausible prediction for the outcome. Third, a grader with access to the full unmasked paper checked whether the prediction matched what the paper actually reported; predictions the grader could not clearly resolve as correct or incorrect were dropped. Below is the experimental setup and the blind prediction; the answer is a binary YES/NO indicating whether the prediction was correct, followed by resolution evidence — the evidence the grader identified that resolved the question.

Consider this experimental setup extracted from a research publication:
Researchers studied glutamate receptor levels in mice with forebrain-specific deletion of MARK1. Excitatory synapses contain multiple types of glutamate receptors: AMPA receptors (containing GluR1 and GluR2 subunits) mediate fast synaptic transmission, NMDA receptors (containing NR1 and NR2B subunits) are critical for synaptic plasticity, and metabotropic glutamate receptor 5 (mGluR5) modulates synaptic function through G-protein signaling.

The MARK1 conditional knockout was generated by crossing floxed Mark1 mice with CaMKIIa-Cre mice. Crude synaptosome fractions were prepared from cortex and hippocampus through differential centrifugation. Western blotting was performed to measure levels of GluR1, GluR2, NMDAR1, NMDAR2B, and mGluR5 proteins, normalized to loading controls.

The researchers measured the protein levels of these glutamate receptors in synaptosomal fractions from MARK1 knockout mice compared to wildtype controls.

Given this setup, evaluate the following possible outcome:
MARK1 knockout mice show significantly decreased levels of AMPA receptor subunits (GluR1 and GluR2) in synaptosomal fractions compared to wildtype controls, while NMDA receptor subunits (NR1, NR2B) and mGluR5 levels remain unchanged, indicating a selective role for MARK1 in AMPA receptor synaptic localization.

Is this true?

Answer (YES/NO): NO